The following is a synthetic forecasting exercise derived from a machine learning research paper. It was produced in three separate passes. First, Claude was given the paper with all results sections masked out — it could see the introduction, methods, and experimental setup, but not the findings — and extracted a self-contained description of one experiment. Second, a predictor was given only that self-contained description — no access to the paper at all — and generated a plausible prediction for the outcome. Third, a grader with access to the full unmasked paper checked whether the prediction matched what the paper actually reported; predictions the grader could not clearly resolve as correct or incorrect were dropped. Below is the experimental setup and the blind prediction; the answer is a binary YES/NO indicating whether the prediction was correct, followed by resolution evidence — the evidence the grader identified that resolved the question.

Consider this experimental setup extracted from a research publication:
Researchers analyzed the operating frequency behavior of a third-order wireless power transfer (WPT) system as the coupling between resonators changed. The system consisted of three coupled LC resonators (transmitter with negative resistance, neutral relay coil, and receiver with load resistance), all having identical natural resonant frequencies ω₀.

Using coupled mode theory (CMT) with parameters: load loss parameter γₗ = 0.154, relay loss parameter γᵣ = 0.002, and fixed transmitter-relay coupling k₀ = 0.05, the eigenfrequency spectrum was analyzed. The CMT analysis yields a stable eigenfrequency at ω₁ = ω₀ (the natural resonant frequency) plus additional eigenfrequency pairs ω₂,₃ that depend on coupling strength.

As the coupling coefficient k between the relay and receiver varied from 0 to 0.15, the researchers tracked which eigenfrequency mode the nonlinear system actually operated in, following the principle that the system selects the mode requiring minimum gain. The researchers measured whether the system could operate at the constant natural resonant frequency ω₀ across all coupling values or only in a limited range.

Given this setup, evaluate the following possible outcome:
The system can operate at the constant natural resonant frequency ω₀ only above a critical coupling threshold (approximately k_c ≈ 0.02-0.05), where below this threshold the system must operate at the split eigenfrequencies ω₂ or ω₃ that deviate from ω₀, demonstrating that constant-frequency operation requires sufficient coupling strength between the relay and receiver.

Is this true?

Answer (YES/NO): NO